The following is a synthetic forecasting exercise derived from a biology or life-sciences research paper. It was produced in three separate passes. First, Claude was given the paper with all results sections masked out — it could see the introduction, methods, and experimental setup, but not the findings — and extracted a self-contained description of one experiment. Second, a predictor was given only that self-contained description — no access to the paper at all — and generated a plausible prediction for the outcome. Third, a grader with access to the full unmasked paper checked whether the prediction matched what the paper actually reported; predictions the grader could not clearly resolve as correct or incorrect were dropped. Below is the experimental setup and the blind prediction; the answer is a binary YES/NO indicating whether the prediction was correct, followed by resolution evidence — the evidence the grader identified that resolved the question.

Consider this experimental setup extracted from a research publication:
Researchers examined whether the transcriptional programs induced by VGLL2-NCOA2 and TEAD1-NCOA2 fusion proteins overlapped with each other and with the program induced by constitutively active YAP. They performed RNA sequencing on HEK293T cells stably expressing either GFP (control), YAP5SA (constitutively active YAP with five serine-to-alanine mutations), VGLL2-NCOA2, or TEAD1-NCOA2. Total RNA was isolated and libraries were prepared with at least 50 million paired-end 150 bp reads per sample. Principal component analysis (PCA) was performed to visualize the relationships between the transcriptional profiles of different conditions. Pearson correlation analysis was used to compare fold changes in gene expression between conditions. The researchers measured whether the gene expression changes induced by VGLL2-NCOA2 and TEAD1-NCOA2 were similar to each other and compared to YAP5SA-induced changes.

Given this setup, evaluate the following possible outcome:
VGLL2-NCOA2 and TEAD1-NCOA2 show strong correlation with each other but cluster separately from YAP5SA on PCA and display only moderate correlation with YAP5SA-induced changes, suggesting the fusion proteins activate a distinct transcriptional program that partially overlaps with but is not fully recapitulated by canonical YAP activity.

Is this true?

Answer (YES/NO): YES